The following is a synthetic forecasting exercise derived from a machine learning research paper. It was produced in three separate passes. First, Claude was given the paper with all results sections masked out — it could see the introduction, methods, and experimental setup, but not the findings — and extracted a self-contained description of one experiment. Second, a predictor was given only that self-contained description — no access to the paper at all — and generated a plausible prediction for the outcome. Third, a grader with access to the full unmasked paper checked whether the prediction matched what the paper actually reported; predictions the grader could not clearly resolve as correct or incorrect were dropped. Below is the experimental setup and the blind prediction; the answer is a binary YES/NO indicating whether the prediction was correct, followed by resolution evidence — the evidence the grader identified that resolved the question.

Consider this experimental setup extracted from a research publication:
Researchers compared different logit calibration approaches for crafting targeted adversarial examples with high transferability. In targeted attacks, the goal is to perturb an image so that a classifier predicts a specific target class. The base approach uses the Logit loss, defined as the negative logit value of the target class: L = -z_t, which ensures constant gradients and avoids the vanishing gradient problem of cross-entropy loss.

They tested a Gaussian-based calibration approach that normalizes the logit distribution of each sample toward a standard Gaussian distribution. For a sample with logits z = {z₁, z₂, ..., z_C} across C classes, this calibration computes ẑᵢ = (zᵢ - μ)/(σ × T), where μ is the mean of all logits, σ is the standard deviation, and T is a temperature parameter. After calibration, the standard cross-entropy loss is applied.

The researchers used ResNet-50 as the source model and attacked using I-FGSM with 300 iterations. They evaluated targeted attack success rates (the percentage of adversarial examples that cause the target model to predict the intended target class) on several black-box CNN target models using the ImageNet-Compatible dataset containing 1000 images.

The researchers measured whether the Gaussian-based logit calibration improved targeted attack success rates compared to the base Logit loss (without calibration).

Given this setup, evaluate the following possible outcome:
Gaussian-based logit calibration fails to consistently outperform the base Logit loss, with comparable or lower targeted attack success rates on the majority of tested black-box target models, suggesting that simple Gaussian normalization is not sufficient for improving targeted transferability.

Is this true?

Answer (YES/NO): NO